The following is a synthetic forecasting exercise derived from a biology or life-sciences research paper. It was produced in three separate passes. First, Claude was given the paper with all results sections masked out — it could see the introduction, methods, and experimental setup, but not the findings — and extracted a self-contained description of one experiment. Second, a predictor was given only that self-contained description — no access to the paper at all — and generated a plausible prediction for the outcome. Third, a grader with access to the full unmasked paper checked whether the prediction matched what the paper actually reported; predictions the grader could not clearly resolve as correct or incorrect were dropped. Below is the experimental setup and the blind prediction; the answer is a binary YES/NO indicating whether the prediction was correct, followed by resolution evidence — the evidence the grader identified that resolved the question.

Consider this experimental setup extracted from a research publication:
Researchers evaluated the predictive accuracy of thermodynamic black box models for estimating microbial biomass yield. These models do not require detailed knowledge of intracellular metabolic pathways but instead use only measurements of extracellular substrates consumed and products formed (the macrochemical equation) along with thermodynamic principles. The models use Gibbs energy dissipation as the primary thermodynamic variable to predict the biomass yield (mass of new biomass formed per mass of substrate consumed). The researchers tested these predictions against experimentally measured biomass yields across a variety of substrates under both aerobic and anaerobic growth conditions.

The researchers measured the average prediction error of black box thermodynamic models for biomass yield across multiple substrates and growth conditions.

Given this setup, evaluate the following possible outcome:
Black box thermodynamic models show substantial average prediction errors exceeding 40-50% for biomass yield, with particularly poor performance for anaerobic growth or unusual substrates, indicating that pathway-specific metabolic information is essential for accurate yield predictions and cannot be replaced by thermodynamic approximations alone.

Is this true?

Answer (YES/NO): NO